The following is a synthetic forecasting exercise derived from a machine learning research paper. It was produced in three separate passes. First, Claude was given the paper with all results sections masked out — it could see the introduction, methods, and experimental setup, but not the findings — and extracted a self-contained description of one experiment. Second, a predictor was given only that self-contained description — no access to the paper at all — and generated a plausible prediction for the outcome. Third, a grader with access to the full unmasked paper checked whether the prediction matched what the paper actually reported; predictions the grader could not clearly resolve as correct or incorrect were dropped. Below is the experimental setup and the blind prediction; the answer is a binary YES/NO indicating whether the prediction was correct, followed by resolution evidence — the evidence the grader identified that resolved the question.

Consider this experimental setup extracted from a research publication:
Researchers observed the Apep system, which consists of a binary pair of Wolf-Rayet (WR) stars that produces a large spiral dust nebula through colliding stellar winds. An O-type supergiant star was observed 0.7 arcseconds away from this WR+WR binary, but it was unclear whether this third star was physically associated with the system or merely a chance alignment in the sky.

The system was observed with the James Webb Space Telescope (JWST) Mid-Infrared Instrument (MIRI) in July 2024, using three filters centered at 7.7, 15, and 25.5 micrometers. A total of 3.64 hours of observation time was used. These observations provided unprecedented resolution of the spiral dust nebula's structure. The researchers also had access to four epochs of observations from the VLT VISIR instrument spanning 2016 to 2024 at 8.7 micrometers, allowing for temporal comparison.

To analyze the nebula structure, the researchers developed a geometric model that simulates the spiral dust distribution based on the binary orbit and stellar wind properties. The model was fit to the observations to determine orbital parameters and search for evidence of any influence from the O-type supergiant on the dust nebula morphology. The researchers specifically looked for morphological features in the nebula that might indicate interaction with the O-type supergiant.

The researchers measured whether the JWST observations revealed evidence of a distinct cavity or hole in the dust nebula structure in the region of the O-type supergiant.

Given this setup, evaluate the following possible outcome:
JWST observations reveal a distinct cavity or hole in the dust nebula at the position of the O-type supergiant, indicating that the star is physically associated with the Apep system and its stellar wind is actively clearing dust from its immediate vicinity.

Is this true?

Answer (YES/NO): YES